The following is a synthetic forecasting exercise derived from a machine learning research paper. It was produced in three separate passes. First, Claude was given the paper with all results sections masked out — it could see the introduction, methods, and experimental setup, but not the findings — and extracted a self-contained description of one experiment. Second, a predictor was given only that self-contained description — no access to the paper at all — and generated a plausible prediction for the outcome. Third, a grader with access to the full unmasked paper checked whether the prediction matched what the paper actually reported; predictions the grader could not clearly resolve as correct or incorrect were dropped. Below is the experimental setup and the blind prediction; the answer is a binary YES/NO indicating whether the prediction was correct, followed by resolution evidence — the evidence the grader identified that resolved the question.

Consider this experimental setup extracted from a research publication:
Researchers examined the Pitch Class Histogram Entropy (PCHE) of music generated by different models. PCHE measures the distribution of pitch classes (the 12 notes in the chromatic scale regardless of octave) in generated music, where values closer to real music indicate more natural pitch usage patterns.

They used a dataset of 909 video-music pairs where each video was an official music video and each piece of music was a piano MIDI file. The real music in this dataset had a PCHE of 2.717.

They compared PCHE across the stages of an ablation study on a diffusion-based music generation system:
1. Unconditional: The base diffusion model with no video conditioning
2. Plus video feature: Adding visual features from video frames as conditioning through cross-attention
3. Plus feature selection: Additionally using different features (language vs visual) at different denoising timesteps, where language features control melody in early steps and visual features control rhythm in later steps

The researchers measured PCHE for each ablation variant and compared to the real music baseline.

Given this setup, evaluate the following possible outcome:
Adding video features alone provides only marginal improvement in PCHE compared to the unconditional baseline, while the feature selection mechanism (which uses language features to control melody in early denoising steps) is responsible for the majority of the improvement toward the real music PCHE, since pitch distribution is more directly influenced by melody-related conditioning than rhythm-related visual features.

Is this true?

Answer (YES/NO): NO